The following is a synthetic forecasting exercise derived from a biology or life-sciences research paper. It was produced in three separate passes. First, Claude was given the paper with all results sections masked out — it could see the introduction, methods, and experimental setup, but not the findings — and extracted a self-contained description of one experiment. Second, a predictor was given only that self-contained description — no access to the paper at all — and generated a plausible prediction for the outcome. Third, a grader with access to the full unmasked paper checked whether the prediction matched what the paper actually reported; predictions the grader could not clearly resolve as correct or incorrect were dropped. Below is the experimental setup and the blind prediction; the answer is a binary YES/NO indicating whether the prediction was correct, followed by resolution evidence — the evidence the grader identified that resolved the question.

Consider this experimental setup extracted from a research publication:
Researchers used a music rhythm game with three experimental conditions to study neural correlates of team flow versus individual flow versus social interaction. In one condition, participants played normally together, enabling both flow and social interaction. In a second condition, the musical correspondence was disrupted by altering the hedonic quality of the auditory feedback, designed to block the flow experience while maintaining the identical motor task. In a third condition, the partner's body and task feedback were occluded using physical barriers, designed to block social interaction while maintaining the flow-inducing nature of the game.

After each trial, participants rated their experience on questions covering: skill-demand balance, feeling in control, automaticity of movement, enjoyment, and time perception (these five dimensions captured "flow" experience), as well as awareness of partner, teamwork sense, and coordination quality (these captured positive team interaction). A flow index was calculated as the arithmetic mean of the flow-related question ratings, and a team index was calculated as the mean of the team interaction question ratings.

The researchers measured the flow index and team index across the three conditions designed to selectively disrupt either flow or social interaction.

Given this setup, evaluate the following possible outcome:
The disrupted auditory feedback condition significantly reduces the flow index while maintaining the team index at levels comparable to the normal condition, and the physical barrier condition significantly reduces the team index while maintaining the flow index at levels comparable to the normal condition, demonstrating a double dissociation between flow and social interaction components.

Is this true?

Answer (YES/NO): YES